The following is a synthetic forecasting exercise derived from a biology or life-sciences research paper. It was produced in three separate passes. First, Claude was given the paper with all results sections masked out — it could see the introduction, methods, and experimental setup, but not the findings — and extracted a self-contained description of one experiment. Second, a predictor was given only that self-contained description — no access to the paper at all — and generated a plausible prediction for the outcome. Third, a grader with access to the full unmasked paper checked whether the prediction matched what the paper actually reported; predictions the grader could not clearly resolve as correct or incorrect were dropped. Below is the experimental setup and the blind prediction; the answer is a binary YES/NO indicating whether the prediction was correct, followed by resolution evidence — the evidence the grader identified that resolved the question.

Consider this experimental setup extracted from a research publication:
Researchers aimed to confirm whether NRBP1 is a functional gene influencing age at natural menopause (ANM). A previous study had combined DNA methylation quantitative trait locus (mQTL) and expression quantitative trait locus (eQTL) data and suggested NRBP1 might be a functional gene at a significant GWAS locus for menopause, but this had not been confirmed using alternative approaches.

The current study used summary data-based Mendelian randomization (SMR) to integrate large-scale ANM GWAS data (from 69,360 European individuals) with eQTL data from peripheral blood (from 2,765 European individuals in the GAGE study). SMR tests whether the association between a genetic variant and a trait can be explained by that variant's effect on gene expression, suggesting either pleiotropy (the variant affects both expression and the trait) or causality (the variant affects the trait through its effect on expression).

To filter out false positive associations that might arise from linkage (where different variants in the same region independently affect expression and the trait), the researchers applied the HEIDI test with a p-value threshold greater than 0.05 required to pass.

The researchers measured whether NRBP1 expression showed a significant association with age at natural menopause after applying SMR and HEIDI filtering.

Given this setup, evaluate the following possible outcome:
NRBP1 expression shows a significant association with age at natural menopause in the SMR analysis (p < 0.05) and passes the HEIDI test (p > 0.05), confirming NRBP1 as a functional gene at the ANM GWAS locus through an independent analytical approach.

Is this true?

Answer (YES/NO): YES